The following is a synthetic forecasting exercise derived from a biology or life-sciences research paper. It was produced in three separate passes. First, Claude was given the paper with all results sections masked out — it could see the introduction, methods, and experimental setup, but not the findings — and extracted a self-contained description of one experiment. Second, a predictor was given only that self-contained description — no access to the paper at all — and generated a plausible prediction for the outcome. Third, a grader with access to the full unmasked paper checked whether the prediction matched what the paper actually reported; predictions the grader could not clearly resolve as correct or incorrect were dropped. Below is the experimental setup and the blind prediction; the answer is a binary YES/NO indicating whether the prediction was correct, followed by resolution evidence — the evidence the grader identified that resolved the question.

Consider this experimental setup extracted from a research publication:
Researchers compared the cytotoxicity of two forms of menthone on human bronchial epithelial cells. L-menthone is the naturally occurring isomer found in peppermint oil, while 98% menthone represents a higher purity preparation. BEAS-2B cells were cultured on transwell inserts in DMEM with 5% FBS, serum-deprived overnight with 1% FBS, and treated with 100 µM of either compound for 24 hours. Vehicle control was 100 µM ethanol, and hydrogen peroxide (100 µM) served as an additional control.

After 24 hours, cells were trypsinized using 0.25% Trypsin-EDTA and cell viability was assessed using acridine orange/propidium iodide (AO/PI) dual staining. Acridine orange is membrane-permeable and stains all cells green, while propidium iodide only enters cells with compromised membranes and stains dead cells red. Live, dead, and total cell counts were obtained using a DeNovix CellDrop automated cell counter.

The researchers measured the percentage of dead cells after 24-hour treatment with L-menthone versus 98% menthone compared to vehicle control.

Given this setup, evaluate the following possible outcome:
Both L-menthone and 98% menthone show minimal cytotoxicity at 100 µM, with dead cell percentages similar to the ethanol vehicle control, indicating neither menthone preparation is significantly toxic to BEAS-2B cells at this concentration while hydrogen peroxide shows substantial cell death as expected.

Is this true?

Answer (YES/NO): NO